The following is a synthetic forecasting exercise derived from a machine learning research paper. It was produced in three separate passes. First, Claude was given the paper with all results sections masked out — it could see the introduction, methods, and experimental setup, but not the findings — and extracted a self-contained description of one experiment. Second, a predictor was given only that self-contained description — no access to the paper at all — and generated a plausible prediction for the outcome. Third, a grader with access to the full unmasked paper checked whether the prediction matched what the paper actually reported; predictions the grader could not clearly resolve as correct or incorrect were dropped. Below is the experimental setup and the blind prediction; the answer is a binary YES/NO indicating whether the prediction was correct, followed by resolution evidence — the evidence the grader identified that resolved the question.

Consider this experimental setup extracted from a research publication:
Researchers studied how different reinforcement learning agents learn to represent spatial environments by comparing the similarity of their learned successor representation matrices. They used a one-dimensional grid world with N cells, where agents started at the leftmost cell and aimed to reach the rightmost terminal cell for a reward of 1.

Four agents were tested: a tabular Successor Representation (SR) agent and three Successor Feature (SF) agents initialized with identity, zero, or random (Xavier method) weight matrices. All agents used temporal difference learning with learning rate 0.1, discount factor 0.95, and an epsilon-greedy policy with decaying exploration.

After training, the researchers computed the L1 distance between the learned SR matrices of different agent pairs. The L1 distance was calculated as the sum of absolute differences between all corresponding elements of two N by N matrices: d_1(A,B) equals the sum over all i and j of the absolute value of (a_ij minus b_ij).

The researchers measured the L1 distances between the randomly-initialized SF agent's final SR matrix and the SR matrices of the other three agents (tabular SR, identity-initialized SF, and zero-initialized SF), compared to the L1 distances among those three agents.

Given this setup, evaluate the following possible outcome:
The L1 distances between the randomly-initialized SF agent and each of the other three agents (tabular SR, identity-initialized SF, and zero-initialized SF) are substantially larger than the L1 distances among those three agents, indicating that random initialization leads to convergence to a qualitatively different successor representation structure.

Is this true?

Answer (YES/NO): NO